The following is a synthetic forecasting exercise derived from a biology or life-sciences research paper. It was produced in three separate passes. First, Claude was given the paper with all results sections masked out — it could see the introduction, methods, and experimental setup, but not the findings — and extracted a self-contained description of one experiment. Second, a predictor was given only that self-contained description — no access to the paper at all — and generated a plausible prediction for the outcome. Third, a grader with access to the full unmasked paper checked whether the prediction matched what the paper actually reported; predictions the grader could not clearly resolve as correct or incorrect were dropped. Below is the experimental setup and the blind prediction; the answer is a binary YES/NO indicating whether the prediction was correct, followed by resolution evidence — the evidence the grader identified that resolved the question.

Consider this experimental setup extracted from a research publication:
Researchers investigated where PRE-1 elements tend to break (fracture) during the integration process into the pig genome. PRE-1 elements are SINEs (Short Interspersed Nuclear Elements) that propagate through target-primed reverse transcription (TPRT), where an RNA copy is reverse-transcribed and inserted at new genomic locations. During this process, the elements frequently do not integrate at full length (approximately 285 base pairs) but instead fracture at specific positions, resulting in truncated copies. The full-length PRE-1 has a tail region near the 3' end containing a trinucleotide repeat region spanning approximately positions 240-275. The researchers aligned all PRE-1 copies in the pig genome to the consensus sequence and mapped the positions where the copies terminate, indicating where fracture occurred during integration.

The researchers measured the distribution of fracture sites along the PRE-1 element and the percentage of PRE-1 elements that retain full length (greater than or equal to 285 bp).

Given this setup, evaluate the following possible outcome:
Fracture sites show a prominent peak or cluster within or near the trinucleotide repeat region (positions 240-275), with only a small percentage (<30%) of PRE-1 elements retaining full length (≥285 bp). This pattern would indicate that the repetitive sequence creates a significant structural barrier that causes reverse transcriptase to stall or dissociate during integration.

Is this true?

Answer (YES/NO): NO